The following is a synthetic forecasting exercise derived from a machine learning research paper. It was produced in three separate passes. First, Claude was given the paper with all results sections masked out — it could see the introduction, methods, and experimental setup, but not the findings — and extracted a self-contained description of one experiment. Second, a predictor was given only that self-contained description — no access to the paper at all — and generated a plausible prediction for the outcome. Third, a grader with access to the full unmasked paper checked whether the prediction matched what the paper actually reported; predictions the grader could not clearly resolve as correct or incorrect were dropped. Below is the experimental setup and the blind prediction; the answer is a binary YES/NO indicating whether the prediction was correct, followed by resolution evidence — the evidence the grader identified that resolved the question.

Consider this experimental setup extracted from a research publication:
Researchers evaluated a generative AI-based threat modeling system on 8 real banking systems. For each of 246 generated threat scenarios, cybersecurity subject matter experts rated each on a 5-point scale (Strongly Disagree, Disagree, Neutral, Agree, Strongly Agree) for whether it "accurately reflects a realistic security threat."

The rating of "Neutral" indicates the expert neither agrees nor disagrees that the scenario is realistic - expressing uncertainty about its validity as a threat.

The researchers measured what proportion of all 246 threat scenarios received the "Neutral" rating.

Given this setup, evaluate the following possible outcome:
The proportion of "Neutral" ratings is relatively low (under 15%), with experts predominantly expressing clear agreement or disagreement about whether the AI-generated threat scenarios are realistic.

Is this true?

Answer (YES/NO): YES